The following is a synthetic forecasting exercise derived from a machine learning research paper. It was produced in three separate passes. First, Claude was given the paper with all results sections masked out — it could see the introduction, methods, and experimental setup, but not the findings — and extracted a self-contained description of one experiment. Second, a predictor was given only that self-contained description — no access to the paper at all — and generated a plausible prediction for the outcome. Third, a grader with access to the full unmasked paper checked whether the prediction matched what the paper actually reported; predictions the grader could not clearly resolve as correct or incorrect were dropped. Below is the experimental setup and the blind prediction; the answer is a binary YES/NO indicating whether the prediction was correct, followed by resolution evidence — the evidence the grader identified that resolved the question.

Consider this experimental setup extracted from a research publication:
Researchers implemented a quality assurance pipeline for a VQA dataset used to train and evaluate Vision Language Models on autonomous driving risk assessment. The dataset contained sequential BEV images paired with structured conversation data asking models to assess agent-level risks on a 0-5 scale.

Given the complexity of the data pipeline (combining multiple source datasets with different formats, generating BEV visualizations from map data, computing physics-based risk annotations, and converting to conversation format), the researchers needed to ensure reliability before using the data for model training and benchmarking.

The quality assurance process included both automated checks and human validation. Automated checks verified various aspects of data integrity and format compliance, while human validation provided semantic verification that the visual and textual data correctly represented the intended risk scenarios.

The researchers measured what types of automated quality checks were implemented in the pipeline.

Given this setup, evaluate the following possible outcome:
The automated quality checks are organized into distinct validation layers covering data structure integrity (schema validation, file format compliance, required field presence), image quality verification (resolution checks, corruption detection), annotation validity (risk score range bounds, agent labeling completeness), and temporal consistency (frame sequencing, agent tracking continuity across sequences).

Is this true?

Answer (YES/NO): NO